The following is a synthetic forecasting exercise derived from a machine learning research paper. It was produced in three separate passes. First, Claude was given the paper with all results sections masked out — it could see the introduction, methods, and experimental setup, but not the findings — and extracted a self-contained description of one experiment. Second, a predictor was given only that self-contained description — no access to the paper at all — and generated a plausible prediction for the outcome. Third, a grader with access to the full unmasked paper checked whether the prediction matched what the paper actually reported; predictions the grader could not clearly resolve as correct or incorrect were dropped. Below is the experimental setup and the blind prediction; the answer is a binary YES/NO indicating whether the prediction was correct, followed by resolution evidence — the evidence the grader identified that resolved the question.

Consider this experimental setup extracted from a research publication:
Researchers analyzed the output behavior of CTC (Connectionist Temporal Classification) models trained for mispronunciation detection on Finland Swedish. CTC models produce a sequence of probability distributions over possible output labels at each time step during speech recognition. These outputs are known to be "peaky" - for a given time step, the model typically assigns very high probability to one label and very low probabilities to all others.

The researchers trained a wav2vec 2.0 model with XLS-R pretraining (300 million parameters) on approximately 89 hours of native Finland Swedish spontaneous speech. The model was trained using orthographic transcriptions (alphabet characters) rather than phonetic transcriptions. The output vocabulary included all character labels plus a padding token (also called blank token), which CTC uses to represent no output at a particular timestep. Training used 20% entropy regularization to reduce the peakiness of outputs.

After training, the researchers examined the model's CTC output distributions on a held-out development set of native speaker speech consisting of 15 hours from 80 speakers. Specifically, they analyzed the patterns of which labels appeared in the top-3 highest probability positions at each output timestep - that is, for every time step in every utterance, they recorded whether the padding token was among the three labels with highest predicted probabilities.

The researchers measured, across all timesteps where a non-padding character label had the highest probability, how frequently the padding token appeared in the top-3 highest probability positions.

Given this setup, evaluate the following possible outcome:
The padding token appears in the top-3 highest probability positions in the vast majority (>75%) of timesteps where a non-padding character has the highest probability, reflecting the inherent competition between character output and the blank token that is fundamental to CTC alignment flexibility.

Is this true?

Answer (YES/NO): YES